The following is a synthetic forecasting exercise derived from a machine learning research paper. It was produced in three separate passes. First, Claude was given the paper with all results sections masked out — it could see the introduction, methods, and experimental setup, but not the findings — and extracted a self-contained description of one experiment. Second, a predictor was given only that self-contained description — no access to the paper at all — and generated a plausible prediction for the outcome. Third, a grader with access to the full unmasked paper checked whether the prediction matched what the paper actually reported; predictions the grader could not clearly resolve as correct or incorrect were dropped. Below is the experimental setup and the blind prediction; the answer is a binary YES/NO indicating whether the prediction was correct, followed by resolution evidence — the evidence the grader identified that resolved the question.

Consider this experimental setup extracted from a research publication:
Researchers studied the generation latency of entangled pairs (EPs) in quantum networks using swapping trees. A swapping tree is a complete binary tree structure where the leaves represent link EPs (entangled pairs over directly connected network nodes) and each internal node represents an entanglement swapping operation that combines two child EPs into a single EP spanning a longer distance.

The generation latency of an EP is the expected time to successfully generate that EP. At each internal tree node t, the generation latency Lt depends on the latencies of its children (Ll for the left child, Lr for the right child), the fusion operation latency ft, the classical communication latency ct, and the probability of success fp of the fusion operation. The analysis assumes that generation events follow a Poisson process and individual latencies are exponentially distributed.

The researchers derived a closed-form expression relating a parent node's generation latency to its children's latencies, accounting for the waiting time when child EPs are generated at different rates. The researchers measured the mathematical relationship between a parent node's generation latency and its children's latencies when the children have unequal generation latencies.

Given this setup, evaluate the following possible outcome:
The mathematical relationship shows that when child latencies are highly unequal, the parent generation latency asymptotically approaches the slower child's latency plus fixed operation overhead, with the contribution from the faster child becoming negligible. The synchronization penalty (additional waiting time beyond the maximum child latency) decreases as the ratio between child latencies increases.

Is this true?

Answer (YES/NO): NO